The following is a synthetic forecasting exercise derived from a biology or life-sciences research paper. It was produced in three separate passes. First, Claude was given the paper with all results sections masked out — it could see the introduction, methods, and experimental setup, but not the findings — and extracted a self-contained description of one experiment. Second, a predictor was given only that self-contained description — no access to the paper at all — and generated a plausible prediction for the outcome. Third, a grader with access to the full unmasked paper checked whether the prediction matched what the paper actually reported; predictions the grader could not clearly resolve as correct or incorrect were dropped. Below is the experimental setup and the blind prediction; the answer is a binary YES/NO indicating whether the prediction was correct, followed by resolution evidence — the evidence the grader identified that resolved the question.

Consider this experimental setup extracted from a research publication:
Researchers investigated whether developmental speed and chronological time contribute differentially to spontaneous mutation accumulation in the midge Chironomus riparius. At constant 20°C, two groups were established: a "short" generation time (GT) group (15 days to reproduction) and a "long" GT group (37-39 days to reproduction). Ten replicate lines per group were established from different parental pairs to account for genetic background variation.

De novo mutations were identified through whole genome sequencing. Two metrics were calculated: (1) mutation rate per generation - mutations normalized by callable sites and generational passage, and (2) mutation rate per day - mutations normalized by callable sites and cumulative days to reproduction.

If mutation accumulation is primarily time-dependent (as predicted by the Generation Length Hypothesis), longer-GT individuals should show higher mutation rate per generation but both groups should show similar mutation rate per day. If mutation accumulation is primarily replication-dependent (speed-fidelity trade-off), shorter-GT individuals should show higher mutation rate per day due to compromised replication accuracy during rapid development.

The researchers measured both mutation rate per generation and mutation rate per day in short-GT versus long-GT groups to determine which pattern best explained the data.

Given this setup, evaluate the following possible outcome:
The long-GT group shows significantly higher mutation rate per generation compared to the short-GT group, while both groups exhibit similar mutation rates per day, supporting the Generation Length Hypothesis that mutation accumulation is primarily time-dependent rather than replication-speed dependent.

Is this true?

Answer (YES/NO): NO